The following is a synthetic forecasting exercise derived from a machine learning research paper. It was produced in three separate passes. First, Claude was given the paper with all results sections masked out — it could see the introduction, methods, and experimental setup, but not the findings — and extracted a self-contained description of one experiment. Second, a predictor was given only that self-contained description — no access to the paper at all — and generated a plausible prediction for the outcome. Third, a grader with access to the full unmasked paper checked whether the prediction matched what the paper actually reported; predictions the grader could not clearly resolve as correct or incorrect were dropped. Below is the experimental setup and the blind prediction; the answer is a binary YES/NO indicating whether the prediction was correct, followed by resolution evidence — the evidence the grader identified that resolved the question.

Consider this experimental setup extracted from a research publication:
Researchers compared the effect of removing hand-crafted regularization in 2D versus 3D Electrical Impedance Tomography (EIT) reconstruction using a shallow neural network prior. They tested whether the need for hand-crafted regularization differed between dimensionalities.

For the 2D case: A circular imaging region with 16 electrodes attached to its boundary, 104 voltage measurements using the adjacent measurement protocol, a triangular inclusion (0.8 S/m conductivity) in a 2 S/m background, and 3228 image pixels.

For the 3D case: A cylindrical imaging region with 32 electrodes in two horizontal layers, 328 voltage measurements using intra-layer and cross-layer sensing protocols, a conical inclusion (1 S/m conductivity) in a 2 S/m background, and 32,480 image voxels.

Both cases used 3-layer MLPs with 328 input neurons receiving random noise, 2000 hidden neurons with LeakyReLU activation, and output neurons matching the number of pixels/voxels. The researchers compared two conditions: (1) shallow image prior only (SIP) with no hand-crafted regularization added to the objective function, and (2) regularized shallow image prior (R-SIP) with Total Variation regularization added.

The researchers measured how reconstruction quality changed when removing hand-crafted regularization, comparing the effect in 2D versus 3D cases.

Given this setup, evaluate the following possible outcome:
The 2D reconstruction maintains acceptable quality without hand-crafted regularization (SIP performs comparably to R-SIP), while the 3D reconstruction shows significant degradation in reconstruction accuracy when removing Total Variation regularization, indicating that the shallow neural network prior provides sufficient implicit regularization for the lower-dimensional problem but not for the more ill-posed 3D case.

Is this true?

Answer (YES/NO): YES